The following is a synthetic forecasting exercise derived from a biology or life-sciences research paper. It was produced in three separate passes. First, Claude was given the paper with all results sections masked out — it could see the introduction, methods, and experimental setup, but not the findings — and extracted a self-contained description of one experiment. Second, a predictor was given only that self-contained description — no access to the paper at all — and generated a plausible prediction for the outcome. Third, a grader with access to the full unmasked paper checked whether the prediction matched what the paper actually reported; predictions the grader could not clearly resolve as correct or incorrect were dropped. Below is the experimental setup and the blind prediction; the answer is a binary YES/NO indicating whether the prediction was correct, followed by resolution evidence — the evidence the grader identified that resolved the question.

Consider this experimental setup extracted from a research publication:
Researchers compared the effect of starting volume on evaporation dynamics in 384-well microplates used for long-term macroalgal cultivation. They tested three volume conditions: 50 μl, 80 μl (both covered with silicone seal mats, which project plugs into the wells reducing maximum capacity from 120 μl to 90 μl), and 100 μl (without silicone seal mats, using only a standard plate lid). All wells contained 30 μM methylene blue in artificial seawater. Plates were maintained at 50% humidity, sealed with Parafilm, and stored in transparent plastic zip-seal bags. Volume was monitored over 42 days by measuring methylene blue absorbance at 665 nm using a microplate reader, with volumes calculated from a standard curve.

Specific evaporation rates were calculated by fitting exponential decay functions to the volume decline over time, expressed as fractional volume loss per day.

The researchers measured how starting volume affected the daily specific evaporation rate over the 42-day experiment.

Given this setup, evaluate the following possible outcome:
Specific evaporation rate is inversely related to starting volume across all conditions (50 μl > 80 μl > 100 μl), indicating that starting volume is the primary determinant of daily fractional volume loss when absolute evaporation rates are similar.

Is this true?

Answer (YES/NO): NO